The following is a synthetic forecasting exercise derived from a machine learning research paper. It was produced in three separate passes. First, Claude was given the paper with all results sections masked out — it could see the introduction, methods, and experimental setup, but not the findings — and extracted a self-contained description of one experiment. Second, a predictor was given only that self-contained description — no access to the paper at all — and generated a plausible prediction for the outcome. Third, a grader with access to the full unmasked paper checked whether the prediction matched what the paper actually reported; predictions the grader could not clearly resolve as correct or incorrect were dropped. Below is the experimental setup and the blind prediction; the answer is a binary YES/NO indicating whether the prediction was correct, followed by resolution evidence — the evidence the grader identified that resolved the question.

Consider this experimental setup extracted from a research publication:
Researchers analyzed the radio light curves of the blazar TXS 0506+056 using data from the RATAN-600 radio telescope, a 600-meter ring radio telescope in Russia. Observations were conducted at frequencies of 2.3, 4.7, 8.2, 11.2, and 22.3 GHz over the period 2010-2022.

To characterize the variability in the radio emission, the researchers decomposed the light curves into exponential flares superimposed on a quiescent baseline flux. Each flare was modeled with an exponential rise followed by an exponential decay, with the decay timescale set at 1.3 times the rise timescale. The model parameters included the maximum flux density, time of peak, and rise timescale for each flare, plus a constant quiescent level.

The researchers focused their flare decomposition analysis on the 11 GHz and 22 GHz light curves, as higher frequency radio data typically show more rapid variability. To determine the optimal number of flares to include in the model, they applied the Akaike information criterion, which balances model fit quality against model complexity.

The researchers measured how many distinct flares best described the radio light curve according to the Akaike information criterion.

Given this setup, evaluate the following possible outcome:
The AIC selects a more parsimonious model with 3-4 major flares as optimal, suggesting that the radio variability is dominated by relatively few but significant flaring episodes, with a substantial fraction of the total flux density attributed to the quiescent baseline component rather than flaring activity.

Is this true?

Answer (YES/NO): YES